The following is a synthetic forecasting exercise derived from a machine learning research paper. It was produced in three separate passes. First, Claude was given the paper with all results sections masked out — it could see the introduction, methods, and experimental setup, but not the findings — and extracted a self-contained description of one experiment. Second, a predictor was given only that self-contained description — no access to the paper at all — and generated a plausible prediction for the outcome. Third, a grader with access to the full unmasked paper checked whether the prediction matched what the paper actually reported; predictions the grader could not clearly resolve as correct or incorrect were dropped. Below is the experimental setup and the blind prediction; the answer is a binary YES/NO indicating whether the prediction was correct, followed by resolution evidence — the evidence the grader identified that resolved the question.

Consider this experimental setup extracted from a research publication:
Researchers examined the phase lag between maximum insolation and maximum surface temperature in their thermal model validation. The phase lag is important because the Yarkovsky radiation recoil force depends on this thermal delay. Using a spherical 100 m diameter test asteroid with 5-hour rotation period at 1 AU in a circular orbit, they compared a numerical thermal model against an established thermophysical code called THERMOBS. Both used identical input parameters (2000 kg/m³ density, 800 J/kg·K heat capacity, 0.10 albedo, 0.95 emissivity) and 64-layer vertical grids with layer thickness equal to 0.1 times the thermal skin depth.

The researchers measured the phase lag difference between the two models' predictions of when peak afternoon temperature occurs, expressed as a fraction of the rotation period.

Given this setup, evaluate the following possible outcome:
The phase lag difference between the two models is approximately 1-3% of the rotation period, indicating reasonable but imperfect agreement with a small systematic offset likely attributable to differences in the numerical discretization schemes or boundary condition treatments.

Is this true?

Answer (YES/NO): NO